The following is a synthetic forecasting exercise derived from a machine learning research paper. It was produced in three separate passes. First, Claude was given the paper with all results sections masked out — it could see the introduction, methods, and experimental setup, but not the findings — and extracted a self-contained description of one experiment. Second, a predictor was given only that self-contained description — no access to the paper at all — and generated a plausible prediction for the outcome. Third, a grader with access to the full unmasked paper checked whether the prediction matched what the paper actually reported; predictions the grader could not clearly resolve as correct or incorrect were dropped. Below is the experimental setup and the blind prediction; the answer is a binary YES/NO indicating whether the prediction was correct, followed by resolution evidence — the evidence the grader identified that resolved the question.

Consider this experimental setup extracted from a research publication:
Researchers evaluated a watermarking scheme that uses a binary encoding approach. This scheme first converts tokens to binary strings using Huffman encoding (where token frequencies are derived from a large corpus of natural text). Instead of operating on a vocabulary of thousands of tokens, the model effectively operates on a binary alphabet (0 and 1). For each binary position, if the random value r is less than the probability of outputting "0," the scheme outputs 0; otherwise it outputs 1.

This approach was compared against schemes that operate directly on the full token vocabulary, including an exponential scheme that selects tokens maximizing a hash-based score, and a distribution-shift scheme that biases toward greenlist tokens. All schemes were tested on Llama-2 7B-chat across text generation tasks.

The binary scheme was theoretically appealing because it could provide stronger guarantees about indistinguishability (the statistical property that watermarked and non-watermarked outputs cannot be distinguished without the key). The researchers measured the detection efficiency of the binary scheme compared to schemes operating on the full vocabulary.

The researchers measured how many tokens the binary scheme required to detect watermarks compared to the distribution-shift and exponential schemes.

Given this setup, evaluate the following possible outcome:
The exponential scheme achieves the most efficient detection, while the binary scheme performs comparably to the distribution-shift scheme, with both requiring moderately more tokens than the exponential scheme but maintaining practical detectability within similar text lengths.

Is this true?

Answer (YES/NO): NO